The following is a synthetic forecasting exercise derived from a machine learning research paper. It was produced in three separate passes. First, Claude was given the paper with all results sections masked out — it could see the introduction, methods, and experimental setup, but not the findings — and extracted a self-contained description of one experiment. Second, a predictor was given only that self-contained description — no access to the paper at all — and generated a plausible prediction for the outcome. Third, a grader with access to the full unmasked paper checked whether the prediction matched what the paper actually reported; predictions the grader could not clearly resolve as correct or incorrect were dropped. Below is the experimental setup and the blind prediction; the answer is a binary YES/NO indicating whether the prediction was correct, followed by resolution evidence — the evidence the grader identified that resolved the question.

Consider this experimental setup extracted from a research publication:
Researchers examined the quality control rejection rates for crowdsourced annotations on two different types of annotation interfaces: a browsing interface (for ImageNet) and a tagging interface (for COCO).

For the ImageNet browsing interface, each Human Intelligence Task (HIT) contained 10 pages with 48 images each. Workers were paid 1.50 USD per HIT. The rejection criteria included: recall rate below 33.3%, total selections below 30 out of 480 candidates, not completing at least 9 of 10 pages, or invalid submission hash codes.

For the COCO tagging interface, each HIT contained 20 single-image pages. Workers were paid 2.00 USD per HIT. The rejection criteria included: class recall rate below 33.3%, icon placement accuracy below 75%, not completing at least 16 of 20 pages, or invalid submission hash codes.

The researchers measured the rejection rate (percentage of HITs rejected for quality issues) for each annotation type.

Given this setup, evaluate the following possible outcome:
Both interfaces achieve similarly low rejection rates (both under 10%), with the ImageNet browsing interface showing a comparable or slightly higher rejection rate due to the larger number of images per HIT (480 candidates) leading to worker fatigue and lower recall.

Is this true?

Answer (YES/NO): NO